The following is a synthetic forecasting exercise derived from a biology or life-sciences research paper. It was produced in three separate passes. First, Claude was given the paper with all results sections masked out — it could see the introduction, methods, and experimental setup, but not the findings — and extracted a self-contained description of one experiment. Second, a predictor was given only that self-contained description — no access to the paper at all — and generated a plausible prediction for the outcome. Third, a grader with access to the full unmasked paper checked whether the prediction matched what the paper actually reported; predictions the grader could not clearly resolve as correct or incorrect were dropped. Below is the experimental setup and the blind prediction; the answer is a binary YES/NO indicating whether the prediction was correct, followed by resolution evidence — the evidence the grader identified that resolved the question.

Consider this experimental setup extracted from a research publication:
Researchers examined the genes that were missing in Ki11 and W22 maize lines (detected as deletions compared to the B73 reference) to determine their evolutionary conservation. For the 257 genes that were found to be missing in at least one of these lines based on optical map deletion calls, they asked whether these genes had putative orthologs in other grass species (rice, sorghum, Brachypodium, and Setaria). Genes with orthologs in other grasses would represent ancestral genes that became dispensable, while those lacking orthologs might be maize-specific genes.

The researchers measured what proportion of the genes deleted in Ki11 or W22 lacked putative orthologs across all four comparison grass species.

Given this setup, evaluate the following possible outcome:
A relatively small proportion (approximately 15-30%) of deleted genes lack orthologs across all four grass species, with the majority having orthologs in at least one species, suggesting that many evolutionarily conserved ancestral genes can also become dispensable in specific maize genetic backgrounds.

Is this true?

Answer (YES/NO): NO